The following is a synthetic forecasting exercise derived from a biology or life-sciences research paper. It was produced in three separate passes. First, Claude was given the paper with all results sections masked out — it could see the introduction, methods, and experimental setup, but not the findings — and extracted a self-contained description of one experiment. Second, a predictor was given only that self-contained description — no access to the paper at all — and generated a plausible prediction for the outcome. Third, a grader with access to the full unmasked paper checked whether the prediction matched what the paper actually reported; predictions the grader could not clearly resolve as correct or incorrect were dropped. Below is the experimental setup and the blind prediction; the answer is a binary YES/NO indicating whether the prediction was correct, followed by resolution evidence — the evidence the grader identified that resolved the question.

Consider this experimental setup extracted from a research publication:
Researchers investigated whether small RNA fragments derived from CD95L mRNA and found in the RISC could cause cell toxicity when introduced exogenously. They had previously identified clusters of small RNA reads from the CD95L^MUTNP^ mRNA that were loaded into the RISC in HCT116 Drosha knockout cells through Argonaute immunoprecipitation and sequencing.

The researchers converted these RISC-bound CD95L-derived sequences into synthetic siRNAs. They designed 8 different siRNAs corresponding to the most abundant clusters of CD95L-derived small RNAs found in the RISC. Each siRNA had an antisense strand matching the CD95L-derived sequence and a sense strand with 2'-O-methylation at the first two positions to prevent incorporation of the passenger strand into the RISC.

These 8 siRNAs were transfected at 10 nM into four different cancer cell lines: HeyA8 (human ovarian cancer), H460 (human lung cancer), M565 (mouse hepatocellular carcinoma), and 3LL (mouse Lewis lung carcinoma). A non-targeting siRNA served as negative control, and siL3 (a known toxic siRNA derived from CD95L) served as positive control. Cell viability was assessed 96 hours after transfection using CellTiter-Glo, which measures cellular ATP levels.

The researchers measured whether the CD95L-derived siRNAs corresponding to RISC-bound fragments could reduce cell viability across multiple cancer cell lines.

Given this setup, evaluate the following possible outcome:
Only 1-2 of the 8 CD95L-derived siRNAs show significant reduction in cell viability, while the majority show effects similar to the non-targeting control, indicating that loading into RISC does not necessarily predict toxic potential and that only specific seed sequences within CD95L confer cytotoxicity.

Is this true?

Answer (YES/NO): NO